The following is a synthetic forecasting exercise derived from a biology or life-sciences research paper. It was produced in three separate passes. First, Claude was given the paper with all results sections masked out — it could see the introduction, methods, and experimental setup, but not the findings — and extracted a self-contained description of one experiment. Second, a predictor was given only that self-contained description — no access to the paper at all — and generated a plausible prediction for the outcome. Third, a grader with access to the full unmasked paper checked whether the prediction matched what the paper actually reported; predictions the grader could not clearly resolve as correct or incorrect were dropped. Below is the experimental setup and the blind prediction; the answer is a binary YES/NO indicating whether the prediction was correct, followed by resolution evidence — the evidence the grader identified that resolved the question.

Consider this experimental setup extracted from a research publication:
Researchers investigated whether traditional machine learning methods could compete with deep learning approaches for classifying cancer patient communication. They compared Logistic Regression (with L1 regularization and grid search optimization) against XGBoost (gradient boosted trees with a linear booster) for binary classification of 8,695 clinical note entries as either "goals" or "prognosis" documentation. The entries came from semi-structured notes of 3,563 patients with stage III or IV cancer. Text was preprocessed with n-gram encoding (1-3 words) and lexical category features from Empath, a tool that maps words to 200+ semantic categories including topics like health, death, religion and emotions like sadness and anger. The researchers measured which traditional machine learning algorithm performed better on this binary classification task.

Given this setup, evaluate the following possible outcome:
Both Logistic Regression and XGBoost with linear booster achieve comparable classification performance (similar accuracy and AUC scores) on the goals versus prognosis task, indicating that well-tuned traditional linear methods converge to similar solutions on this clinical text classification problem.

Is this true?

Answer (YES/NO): NO